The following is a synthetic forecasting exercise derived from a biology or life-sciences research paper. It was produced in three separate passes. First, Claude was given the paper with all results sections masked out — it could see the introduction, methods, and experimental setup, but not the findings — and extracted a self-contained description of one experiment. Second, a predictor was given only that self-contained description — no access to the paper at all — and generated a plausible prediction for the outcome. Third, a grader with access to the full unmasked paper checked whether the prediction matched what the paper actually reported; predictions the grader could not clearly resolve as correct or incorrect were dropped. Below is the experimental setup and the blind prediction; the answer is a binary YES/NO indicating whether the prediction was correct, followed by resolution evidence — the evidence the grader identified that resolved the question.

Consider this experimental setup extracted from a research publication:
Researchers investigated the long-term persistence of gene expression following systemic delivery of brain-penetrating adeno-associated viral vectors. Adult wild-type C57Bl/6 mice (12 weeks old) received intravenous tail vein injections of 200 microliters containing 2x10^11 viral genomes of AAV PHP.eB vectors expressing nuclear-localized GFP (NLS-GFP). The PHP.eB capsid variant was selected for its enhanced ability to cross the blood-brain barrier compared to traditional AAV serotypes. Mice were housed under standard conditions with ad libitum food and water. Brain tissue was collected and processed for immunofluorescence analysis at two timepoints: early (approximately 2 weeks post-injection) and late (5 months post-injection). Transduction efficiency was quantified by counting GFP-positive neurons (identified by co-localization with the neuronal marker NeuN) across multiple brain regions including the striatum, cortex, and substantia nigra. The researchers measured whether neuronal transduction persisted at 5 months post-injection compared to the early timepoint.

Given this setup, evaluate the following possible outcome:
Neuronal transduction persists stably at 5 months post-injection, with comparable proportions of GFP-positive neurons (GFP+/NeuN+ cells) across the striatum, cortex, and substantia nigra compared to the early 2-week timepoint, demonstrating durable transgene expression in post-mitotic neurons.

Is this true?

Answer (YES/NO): NO